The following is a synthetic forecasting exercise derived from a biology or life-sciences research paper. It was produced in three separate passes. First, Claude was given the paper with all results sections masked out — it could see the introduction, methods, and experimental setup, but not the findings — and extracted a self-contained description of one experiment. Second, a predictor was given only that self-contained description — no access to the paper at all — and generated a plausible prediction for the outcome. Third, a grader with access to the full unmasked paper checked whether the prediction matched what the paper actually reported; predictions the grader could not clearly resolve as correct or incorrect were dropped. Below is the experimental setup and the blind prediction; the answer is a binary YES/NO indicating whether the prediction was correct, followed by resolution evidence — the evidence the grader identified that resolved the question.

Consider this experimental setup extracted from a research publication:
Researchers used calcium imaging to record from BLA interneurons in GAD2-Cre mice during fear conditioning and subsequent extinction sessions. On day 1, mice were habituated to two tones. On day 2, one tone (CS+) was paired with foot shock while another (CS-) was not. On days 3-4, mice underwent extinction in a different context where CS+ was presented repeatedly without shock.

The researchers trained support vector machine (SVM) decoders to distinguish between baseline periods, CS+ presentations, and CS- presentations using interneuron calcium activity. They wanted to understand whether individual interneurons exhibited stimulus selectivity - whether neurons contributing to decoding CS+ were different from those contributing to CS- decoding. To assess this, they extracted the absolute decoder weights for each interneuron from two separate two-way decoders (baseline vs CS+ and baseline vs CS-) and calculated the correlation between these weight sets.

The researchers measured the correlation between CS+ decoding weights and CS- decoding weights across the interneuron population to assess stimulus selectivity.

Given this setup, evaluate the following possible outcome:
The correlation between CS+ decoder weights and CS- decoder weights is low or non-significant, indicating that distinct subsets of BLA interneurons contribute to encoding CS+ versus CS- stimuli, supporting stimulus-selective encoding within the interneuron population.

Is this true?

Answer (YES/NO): NO